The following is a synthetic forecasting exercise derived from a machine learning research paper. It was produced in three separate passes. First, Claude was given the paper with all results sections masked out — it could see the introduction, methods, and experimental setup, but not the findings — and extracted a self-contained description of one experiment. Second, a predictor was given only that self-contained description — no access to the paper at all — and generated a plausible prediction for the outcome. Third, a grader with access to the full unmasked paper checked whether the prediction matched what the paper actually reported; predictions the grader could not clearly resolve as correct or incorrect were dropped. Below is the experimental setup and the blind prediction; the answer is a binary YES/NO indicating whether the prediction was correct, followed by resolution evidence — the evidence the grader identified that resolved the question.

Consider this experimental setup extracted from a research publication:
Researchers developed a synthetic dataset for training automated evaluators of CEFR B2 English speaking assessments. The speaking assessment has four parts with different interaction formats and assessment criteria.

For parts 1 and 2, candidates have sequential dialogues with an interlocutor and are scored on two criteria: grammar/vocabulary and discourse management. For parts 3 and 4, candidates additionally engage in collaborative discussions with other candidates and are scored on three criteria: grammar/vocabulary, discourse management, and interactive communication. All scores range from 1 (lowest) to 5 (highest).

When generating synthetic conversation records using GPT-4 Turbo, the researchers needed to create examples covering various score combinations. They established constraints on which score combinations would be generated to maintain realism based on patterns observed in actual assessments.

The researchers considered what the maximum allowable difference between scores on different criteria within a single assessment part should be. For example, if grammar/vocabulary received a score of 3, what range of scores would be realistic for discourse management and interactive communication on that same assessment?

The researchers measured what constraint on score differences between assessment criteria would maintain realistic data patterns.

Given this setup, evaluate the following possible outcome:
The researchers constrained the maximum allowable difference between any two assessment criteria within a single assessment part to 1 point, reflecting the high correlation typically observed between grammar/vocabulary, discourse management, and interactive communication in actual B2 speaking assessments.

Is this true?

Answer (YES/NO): NO